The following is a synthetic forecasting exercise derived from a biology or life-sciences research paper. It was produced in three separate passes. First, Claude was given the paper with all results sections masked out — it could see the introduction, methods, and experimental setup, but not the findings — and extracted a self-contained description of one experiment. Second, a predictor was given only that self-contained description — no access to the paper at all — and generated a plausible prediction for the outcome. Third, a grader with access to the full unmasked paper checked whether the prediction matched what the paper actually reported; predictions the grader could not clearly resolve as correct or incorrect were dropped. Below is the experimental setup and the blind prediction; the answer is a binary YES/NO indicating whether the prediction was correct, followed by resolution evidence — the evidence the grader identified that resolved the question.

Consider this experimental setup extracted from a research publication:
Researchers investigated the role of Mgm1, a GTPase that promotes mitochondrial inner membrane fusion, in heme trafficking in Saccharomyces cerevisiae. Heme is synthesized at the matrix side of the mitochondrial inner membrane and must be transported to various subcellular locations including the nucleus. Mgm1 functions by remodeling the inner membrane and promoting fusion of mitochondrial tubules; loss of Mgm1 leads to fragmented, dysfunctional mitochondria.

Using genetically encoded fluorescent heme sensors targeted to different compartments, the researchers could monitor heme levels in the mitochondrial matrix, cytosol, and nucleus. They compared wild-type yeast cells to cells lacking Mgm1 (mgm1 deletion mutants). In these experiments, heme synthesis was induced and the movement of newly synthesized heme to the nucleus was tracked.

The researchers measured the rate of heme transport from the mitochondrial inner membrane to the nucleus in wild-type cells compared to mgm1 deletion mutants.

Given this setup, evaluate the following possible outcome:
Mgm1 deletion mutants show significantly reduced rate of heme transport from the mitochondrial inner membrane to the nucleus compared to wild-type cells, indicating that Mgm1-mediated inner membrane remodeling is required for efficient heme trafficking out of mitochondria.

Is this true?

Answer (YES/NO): NO